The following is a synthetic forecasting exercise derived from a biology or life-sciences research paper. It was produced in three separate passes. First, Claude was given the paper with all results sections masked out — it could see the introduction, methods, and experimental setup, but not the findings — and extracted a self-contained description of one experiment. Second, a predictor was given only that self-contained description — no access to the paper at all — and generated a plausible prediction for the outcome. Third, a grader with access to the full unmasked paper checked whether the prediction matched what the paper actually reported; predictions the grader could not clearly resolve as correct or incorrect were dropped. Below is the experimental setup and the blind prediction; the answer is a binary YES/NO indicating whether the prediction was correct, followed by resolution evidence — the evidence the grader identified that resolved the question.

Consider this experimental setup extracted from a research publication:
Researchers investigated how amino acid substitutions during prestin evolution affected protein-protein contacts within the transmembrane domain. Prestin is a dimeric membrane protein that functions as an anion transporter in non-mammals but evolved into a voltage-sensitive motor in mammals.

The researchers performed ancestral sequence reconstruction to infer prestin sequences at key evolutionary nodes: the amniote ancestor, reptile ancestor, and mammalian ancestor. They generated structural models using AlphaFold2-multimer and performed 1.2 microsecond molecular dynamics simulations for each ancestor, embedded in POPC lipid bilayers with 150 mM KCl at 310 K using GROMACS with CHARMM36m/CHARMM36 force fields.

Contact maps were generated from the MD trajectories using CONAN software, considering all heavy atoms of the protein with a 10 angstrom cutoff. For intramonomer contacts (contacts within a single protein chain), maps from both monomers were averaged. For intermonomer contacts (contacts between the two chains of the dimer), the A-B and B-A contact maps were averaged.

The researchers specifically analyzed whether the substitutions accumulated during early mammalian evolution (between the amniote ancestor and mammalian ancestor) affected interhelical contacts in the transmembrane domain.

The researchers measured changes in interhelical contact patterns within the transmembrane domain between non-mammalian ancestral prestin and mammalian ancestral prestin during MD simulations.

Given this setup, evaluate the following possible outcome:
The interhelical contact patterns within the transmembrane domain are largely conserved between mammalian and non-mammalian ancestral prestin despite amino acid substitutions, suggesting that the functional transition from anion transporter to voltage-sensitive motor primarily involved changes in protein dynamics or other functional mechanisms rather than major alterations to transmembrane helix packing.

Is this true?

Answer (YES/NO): NO